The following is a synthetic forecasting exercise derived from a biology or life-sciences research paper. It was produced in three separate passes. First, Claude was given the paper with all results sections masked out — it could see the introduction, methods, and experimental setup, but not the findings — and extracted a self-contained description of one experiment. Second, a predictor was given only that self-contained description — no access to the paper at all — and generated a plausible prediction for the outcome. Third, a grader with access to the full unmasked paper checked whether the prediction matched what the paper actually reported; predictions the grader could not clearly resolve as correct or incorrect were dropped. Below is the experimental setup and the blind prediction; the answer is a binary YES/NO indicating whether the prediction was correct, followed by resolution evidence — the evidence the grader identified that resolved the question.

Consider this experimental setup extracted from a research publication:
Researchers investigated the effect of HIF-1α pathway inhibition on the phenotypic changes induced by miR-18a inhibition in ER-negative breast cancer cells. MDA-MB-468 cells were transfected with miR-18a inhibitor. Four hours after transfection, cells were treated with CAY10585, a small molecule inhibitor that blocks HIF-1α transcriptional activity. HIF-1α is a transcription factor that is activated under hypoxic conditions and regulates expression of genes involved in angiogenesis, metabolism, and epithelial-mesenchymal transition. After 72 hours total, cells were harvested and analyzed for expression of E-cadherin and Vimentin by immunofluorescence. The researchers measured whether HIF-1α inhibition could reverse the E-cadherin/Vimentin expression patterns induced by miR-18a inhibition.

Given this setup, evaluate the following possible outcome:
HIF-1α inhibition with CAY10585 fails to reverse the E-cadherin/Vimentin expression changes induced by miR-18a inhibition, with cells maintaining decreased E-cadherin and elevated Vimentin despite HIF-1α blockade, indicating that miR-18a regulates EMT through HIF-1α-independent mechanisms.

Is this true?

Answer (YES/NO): NO